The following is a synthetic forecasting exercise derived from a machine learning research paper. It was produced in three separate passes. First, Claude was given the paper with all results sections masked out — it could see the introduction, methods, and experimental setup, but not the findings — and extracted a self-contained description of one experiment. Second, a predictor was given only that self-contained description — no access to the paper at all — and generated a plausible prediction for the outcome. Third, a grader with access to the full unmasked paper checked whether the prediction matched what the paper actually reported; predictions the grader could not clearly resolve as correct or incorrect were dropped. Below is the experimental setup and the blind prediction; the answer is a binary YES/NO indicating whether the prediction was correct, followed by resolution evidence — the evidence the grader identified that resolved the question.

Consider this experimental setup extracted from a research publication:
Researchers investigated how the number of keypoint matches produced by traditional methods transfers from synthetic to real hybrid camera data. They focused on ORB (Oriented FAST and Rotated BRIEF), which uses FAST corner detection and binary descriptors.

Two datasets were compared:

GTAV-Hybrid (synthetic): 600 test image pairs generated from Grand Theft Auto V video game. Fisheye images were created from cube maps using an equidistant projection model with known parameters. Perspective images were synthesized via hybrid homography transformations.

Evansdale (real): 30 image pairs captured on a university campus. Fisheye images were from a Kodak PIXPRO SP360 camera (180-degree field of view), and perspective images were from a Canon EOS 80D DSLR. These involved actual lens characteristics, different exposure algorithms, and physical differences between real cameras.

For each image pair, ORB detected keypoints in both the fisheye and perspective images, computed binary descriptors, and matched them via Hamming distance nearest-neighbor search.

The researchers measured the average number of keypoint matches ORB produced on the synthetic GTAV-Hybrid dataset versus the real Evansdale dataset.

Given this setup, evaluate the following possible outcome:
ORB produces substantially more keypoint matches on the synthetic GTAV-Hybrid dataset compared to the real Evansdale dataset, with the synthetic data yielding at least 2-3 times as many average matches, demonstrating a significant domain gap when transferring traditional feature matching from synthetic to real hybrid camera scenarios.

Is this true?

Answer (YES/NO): NO